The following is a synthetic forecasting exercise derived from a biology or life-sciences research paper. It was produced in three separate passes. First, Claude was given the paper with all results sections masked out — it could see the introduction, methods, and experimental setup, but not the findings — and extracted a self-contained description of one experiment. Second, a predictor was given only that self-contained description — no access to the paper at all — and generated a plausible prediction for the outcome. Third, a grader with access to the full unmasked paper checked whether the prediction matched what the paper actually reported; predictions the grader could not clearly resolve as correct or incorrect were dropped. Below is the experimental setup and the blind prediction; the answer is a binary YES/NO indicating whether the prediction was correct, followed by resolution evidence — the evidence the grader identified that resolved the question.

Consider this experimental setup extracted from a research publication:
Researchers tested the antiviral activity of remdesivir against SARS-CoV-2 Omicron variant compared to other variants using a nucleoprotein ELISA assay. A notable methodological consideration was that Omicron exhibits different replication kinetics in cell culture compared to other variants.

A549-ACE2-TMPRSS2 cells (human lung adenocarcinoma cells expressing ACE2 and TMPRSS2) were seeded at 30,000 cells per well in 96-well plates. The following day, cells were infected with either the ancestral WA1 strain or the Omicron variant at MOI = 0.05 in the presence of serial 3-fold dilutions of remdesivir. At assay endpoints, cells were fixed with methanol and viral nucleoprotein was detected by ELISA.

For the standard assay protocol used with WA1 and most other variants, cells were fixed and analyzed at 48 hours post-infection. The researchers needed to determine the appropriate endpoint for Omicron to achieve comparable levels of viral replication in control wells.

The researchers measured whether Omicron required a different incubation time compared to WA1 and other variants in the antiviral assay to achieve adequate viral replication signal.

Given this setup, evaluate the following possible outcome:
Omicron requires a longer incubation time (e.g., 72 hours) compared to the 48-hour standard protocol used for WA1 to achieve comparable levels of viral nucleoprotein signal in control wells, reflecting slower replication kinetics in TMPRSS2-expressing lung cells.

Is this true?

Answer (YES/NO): YES